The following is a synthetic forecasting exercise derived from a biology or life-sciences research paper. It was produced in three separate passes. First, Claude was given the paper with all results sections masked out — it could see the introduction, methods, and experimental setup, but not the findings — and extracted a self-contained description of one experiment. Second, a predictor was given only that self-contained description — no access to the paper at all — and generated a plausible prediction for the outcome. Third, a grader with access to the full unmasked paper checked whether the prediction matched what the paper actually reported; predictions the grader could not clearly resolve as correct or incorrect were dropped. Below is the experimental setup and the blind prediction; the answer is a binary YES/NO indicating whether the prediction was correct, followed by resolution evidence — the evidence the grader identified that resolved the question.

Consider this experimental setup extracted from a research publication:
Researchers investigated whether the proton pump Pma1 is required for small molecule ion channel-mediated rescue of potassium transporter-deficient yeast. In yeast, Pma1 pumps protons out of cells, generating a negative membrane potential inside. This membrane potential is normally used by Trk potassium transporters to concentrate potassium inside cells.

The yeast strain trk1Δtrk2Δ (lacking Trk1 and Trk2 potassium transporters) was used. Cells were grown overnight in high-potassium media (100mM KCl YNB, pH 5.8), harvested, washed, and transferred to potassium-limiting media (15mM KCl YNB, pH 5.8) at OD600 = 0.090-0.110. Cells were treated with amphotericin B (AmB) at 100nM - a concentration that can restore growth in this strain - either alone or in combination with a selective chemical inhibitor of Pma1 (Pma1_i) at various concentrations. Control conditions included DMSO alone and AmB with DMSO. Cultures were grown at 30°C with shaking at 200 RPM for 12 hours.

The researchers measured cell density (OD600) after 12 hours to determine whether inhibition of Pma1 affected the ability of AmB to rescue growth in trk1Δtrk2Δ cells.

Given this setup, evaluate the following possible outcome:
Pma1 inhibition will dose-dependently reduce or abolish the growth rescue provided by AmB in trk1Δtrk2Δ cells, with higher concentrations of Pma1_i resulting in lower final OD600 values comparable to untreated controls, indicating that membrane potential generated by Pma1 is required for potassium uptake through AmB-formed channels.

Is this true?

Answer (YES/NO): YES